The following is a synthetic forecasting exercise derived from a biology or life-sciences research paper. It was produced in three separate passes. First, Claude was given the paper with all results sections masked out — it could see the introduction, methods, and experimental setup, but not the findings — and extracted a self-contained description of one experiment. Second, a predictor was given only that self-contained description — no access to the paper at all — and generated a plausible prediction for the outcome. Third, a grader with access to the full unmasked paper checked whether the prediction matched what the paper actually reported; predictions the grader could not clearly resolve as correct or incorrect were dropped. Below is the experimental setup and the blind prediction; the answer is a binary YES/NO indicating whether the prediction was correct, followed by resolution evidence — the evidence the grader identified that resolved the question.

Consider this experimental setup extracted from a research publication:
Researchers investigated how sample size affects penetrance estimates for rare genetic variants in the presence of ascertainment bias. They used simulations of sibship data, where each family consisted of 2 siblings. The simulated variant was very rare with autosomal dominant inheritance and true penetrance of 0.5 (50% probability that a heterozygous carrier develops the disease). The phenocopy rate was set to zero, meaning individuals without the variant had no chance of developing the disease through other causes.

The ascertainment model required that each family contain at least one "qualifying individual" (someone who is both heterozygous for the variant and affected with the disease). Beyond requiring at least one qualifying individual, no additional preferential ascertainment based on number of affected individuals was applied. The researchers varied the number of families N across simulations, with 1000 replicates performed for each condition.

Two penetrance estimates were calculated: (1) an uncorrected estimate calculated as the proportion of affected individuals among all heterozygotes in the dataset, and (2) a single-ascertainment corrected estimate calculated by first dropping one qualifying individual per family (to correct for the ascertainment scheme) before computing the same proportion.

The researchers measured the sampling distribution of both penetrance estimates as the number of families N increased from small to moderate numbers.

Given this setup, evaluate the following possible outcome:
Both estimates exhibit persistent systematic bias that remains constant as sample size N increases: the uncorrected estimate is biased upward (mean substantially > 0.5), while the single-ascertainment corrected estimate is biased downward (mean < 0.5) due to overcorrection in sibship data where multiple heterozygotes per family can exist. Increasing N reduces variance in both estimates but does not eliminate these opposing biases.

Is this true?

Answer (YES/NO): NO